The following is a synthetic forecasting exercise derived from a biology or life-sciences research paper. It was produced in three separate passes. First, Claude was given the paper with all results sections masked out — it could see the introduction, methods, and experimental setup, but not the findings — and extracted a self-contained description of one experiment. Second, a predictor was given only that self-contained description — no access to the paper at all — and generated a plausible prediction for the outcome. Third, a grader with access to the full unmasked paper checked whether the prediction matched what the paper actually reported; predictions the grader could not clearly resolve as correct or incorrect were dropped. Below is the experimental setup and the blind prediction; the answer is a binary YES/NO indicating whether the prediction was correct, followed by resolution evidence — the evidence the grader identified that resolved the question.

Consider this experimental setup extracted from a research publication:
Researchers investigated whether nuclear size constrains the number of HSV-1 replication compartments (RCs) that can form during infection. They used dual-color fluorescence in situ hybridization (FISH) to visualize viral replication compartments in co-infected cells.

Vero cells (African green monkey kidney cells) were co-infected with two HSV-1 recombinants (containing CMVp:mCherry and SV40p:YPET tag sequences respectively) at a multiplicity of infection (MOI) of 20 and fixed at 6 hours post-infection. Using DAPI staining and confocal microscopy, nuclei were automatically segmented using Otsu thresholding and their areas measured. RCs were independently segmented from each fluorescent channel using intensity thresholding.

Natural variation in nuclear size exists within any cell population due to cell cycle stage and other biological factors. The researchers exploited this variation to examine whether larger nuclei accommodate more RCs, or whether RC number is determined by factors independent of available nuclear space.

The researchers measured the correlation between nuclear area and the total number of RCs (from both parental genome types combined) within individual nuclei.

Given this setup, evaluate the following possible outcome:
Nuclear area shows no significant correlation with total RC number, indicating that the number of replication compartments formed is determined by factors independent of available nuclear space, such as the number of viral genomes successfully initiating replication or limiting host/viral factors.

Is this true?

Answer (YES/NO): NO